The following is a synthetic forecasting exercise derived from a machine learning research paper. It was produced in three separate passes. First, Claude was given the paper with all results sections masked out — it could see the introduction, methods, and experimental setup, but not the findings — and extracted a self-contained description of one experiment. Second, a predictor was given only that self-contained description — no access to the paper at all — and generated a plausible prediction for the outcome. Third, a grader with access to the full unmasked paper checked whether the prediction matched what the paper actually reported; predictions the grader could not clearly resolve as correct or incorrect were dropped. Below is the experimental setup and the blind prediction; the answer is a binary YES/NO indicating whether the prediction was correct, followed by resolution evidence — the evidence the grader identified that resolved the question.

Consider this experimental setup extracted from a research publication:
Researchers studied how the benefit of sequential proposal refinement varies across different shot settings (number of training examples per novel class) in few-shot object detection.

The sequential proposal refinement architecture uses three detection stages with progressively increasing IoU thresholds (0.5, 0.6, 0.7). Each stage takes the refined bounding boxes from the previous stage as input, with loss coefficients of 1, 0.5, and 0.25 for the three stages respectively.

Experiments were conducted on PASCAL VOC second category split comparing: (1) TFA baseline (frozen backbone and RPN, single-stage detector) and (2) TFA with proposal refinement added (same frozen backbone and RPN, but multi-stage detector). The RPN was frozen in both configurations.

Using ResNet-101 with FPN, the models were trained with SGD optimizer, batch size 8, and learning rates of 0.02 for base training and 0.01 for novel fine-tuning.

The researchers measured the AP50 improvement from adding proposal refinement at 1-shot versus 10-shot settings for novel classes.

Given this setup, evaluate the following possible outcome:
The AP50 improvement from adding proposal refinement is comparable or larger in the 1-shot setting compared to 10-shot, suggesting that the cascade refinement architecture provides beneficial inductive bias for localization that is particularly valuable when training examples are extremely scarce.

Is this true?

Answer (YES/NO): NO